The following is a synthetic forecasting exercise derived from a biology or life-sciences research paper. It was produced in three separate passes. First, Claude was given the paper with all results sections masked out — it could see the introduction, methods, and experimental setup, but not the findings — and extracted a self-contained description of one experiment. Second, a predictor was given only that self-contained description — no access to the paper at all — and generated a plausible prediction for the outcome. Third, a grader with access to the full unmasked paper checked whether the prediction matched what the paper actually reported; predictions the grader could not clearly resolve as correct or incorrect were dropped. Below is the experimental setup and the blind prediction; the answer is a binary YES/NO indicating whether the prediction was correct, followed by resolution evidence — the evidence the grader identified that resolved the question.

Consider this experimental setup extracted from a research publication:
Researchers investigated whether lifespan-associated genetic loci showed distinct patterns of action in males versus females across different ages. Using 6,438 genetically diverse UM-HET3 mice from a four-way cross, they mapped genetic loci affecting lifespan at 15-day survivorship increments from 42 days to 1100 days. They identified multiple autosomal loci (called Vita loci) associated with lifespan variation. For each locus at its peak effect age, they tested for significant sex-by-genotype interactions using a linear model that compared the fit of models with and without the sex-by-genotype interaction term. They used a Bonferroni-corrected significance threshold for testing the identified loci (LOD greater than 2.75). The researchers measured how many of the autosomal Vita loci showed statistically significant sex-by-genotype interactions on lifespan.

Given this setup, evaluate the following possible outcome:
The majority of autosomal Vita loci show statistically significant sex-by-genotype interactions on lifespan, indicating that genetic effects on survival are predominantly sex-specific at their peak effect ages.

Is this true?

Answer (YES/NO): NO